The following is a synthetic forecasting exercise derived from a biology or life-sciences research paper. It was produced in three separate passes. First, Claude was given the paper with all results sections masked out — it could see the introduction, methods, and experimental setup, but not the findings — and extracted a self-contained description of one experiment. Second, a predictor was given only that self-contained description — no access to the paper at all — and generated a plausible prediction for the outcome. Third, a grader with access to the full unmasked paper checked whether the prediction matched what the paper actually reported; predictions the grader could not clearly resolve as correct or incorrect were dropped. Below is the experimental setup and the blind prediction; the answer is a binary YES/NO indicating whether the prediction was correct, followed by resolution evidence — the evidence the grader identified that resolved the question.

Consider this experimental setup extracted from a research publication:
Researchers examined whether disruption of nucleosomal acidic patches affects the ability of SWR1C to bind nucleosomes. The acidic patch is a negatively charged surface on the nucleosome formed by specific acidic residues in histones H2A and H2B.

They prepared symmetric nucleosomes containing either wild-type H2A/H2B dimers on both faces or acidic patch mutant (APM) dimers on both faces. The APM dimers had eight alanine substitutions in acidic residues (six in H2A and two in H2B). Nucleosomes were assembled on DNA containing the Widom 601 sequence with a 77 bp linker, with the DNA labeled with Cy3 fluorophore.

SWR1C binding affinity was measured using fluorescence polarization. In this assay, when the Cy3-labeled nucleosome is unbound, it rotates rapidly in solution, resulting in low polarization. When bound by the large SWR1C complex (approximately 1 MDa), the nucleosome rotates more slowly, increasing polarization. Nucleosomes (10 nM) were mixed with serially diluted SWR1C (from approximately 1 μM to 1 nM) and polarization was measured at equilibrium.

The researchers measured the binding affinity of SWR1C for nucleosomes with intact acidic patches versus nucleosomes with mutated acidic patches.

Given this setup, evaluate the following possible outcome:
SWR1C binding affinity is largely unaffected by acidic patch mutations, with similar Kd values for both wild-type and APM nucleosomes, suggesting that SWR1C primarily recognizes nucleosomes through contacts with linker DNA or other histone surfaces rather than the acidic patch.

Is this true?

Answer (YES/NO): NO